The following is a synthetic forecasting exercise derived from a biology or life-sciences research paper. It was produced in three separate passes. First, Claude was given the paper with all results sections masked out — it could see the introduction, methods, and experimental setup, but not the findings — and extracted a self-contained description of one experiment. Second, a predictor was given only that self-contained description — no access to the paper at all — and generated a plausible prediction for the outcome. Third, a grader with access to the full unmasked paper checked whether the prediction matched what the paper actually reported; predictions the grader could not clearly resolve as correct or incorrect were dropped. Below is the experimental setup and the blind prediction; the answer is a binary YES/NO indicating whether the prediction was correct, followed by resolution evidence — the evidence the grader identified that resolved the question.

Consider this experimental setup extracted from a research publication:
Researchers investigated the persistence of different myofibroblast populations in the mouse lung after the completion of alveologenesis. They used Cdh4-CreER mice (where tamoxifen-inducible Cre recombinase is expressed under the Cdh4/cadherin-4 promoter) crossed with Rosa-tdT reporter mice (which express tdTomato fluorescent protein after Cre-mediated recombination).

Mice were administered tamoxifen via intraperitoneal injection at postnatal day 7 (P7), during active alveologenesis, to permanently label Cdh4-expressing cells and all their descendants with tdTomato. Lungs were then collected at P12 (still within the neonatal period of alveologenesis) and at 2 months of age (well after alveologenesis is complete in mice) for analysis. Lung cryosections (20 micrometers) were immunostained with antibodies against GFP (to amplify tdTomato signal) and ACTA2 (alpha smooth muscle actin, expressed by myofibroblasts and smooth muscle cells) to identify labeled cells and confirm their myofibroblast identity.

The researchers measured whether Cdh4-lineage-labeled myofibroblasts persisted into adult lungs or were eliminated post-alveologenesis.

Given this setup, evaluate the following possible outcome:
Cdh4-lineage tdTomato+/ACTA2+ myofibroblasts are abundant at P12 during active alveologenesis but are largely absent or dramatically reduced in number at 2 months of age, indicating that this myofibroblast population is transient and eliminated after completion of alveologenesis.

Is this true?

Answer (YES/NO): NO